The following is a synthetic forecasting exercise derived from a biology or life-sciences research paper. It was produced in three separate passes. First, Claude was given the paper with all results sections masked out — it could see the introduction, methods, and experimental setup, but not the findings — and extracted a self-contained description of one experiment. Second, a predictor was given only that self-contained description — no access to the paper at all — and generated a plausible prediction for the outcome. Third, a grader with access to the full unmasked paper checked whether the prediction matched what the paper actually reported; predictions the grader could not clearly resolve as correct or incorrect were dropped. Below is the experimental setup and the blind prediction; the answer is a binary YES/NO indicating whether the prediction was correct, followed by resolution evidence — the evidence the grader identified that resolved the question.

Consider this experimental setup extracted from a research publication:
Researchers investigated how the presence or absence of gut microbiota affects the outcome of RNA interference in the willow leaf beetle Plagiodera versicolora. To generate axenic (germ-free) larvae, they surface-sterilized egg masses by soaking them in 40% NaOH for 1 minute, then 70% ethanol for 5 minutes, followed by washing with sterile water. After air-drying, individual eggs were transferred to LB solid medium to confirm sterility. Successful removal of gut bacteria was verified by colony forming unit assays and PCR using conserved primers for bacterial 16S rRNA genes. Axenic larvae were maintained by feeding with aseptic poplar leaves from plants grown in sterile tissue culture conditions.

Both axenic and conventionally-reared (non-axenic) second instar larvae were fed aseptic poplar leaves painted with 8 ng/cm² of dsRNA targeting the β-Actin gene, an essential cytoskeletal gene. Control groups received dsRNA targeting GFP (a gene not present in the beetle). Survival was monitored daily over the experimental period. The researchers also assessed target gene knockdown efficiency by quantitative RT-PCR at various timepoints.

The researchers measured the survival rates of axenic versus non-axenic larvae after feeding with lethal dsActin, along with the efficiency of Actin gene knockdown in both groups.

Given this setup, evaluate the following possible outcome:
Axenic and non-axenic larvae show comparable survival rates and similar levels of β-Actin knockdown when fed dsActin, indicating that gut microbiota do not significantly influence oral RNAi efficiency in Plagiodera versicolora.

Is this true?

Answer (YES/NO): NO